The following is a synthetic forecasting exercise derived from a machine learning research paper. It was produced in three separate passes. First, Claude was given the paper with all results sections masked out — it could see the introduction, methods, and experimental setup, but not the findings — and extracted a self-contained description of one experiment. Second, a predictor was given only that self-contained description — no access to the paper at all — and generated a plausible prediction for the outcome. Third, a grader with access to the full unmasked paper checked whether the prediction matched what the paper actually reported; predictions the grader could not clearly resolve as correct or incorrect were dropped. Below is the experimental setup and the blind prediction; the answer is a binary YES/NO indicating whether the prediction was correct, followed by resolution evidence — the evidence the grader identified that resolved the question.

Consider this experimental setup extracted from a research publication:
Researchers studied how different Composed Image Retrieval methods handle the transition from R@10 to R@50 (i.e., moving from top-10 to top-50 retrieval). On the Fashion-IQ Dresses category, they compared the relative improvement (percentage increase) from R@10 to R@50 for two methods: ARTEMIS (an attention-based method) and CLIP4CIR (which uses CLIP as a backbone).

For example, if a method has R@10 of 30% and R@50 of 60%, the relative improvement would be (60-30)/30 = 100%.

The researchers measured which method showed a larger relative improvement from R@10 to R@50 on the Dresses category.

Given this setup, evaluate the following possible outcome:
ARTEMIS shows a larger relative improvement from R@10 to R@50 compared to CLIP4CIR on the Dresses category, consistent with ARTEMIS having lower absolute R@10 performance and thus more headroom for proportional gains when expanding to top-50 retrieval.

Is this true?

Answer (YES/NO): YES